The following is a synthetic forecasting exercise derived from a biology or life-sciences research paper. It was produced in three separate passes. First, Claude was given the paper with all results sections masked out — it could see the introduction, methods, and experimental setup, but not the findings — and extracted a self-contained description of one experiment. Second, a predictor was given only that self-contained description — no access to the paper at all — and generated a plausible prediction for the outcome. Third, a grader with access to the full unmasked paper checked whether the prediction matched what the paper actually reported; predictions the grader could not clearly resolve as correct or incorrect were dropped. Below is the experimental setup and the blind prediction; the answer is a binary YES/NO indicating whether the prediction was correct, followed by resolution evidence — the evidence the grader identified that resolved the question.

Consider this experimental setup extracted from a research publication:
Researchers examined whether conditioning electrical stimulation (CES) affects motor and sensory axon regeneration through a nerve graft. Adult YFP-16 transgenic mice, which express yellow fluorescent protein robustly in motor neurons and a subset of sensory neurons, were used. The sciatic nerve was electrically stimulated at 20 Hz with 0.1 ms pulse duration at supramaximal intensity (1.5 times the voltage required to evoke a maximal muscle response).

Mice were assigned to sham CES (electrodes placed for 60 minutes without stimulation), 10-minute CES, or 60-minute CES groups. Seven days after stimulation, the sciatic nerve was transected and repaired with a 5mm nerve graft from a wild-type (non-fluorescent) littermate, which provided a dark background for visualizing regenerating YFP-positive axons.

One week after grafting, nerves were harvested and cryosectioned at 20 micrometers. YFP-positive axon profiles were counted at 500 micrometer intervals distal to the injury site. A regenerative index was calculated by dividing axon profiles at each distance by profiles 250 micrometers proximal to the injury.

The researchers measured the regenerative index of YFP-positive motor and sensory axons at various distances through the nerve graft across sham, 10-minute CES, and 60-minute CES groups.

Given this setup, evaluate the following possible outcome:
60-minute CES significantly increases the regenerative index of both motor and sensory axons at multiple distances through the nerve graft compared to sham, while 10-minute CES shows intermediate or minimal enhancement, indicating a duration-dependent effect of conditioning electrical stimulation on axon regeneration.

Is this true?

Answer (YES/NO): NO